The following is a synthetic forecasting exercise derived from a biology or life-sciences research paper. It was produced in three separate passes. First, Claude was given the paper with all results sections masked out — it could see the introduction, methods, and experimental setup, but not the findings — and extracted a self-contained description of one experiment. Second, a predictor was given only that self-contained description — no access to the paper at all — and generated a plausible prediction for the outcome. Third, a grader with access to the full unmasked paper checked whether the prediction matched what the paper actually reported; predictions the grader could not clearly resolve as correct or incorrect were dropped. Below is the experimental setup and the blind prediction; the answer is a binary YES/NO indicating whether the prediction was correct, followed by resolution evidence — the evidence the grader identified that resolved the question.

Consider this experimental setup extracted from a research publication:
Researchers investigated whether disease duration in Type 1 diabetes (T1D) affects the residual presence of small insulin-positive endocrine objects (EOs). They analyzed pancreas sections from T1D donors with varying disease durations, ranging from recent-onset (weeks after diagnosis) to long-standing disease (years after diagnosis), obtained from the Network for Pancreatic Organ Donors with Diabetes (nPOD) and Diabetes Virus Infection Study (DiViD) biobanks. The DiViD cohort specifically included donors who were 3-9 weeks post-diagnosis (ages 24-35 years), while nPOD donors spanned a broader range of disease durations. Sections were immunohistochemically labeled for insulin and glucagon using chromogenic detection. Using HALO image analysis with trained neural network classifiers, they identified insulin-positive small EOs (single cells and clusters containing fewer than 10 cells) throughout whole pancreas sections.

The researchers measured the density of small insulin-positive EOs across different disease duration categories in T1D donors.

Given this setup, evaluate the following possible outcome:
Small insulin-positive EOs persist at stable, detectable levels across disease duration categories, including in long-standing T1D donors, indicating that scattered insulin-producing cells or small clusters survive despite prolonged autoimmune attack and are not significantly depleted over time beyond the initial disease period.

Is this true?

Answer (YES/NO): NO